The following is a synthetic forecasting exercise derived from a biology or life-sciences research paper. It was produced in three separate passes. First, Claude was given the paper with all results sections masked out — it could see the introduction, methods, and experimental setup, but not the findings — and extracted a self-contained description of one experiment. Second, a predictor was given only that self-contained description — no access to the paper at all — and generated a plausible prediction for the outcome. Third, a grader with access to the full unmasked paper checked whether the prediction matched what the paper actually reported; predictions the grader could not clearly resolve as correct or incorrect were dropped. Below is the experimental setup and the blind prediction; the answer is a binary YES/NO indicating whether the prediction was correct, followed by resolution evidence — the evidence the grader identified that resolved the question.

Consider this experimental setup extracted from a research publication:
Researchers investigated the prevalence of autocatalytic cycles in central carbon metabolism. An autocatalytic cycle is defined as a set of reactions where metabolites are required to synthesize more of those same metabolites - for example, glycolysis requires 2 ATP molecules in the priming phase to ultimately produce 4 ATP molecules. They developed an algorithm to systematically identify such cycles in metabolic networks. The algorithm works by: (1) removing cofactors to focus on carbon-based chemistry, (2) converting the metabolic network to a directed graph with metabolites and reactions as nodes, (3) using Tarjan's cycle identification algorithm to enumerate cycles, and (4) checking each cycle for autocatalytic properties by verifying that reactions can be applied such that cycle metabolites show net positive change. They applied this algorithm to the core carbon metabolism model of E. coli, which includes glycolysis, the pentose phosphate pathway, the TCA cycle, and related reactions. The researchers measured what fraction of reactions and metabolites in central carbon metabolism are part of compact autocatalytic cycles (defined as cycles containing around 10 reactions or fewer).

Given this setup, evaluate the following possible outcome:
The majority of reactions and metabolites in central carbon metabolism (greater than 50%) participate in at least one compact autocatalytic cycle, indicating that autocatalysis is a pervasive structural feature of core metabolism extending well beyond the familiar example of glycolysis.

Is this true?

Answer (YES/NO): YES